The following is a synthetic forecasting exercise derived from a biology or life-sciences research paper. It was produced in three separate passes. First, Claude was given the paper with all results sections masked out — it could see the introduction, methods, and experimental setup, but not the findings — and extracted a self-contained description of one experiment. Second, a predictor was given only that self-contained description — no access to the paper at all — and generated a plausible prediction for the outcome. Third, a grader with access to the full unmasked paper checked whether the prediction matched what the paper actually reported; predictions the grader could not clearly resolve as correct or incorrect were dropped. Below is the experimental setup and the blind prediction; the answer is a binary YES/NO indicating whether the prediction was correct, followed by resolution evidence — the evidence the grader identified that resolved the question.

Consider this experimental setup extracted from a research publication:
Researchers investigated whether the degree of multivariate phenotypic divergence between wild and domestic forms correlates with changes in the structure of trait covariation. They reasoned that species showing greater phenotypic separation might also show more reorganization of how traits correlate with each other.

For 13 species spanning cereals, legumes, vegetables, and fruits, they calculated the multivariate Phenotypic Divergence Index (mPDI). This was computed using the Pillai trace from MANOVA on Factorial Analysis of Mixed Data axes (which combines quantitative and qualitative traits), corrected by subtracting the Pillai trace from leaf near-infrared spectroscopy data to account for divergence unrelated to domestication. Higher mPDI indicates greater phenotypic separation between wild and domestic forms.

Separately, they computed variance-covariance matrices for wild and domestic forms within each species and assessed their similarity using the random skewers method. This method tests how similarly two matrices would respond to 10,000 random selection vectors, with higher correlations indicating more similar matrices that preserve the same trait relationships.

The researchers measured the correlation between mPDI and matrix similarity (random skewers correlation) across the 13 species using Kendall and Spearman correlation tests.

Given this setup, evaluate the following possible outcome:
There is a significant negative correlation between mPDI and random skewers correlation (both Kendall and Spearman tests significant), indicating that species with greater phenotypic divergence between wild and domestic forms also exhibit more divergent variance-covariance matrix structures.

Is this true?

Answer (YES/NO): NO